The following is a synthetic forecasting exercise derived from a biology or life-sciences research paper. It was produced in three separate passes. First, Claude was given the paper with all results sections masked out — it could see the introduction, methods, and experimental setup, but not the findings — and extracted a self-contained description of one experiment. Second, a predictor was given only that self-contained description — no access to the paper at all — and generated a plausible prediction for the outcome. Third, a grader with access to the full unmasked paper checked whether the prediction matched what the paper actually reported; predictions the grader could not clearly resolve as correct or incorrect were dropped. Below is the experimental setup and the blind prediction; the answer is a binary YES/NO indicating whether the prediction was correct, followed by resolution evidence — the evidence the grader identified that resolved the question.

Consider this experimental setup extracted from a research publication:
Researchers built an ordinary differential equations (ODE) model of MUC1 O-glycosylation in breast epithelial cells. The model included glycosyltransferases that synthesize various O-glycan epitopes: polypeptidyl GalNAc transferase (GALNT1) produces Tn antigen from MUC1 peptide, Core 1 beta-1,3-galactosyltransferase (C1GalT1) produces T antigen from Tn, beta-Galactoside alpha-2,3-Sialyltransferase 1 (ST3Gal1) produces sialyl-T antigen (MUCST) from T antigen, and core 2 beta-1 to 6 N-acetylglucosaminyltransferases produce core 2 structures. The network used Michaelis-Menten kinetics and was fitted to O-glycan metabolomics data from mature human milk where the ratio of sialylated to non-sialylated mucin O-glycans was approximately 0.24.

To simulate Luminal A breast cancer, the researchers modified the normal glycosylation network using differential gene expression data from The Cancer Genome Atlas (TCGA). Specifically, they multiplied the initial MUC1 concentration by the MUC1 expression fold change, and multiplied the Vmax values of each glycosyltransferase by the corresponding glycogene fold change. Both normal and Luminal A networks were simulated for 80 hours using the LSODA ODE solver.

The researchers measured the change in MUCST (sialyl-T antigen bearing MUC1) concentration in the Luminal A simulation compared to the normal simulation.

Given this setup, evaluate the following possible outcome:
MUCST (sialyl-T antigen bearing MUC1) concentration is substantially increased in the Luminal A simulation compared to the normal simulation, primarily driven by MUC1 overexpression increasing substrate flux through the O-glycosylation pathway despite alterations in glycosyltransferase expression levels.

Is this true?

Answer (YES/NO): NO